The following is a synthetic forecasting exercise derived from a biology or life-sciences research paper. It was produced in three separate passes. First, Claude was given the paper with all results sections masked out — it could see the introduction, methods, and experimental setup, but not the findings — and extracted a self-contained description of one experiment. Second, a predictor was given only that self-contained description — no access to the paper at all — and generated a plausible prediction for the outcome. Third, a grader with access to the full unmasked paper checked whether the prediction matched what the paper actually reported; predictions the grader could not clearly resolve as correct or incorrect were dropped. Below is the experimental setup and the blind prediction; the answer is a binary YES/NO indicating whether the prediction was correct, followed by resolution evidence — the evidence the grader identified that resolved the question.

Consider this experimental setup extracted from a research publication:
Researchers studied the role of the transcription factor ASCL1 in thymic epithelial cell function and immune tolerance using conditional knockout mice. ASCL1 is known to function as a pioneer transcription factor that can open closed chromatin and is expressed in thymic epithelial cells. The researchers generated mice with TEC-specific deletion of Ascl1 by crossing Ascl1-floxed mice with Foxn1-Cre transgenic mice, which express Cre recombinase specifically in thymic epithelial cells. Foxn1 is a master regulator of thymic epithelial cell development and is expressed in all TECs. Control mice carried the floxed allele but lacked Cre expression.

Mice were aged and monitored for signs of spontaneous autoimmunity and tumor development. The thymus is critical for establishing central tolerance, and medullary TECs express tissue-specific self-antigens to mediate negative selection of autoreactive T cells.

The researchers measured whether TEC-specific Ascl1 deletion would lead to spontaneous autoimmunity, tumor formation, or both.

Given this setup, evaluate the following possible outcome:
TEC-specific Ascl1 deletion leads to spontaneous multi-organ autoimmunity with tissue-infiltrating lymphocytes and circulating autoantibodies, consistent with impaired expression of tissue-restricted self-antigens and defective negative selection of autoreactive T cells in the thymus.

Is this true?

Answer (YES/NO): YES